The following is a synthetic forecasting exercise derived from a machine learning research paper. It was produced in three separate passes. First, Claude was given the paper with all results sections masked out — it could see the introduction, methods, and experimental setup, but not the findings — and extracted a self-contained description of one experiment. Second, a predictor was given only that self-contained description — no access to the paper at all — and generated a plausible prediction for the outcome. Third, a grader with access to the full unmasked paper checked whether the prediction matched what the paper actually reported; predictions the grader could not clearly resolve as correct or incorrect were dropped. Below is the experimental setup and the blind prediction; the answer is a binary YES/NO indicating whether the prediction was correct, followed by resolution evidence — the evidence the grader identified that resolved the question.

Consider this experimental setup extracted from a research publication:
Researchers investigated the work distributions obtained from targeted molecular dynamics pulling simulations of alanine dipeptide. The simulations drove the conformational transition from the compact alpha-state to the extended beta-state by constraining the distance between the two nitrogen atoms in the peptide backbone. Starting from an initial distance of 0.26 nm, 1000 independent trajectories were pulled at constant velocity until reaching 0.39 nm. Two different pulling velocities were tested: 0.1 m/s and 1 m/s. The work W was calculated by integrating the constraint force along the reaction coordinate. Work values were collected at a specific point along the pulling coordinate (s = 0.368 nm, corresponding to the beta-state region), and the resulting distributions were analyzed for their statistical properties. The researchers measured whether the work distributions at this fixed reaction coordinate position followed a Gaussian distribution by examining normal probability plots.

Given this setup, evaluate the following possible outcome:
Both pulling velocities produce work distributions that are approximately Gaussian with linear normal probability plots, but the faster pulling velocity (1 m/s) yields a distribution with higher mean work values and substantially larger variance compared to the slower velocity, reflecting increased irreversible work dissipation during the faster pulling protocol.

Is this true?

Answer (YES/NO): NO